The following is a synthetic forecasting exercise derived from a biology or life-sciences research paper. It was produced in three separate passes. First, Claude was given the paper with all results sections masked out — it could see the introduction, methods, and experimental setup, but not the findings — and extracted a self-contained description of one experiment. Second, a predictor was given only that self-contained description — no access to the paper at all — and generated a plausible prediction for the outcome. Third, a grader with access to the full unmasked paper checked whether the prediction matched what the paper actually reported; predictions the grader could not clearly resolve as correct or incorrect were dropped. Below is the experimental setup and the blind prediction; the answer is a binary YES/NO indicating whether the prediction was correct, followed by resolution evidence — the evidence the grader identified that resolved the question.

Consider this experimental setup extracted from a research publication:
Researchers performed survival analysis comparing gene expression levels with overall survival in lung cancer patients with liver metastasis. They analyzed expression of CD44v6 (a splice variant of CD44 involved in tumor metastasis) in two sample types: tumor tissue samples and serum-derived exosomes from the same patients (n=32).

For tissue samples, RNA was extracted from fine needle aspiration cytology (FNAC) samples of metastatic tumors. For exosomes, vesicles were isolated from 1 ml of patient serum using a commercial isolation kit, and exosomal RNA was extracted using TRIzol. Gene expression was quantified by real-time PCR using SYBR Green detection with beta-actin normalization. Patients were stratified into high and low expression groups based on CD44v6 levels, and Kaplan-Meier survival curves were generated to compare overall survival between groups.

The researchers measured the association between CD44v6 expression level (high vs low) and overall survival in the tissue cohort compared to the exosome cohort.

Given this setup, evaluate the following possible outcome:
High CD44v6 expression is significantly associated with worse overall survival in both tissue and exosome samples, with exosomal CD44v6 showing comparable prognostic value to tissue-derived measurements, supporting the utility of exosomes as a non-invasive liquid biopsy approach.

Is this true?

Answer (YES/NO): NO